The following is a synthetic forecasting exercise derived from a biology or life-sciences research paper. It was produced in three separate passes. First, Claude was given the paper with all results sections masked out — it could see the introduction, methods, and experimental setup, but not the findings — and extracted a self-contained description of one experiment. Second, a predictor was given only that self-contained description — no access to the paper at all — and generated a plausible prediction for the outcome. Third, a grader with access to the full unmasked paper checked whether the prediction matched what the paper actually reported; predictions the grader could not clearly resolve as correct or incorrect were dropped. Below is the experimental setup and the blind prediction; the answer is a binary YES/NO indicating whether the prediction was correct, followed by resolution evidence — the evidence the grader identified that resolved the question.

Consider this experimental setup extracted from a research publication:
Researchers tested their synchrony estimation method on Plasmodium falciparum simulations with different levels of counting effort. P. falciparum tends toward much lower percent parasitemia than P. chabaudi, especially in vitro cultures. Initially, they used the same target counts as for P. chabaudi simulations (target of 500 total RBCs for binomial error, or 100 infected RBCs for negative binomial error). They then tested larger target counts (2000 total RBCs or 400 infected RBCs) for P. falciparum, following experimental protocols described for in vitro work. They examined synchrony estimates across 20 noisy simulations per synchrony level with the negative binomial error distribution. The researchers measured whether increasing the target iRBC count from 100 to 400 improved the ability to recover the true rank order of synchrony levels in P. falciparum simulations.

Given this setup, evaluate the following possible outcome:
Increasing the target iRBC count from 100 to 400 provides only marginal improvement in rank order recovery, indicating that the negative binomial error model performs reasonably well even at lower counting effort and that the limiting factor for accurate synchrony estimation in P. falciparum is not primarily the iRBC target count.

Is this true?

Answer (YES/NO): NO